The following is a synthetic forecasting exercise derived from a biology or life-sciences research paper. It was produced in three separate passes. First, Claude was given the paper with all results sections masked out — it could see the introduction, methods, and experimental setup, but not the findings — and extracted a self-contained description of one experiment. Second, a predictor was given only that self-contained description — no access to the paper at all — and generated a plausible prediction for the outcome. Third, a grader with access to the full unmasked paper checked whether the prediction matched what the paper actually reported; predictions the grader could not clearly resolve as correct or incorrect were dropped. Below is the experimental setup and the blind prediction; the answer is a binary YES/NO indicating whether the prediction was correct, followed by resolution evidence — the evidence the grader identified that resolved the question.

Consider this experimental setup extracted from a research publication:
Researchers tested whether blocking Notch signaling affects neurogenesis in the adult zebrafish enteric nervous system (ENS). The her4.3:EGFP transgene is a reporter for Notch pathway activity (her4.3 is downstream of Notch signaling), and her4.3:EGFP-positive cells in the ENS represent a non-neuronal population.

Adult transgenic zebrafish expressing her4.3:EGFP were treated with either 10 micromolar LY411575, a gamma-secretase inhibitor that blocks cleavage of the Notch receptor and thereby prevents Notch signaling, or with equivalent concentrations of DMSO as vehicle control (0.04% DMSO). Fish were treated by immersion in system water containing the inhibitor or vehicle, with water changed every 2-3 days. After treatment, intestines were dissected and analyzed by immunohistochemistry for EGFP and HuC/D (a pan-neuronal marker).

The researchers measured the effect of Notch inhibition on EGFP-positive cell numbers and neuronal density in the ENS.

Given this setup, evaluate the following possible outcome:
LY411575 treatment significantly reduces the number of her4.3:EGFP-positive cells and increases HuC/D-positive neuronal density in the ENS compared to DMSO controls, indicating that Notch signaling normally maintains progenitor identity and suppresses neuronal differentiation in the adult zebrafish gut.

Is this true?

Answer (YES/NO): YES